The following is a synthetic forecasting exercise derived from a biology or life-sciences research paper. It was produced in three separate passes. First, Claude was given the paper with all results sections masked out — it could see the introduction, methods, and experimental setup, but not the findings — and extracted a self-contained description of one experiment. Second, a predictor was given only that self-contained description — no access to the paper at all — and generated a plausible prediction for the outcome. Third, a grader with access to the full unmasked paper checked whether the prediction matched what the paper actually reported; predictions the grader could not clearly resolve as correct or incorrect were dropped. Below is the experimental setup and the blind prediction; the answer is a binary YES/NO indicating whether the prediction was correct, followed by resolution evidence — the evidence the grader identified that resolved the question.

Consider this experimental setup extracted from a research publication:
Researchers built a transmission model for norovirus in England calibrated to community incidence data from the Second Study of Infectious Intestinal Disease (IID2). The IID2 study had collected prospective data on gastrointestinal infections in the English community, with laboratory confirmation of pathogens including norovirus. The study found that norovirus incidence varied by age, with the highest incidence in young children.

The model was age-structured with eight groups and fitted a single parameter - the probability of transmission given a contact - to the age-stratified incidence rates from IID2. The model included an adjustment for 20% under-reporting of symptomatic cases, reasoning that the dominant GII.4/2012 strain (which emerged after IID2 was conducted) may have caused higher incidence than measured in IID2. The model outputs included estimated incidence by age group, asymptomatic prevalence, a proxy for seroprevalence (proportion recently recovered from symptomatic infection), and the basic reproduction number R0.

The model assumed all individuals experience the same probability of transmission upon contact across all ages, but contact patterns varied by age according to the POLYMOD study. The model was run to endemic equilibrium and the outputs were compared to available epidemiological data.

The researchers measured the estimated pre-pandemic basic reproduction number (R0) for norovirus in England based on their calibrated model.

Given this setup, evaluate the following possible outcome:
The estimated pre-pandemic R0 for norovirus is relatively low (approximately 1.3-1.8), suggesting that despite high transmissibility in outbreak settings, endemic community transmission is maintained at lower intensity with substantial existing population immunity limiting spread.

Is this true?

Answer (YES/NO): NO